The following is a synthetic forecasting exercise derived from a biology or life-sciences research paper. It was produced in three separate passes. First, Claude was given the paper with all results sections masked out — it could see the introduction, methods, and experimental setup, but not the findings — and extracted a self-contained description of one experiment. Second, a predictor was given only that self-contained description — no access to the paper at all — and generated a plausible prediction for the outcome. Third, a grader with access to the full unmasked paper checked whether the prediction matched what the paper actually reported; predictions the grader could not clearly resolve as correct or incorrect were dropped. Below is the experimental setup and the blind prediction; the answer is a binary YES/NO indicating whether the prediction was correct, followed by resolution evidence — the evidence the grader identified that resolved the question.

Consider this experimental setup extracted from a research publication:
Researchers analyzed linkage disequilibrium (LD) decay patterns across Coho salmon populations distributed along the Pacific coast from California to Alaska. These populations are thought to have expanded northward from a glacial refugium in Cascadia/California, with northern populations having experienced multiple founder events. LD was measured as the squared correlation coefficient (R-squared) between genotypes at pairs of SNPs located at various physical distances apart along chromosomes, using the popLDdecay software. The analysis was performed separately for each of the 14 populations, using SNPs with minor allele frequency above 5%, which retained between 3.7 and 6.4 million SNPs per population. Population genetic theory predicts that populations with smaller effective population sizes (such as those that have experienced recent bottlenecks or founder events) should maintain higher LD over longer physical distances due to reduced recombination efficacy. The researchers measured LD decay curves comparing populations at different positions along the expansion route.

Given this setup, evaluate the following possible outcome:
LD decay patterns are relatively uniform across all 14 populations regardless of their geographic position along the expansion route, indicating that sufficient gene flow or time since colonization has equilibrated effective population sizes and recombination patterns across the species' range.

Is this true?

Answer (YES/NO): NO